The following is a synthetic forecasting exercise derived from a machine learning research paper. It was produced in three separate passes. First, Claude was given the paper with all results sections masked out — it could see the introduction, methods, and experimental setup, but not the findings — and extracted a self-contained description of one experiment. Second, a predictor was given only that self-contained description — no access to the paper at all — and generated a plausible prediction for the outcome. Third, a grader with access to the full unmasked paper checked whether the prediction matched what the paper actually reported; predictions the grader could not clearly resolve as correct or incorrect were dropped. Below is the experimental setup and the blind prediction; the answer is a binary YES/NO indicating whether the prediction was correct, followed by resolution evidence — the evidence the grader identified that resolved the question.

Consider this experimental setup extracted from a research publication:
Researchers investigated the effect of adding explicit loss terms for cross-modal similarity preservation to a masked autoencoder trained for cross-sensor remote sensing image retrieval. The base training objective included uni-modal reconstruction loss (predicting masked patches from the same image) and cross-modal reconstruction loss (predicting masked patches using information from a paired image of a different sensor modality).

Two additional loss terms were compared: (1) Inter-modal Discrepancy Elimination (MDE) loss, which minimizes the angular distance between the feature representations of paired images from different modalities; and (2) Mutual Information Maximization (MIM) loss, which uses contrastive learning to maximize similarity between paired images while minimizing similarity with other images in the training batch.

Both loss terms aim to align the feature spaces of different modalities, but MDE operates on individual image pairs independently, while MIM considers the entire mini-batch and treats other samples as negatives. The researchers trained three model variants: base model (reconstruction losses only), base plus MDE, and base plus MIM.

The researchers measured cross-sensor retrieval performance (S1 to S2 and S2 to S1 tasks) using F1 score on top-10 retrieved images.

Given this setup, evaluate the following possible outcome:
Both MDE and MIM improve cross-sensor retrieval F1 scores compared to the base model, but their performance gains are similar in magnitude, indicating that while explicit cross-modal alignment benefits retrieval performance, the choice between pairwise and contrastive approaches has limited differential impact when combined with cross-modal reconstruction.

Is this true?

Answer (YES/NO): NO